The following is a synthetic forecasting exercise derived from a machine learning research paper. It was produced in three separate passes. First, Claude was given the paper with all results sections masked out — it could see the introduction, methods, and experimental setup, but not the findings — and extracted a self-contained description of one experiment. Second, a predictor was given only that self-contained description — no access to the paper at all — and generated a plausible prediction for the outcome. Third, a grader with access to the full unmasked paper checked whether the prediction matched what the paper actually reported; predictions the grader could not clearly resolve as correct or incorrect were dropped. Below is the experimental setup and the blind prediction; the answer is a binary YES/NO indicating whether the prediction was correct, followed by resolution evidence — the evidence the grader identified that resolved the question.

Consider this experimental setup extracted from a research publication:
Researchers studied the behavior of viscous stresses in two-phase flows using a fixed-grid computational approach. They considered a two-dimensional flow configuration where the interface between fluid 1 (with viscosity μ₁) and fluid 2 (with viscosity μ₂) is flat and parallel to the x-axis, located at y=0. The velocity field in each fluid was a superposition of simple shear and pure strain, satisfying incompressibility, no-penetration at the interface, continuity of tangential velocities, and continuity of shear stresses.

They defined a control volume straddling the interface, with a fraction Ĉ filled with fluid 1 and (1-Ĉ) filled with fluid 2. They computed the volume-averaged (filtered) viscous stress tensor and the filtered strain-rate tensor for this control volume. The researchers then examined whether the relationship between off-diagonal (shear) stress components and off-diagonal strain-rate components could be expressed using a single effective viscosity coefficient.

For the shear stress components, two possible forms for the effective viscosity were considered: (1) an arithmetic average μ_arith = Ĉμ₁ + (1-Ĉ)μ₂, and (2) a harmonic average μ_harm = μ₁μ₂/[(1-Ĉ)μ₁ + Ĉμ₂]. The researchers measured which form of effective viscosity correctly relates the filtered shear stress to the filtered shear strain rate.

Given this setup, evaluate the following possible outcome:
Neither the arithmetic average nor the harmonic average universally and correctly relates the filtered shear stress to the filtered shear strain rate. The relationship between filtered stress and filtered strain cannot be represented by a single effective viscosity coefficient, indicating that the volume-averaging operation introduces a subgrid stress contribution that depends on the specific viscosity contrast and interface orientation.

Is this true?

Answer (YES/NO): NO